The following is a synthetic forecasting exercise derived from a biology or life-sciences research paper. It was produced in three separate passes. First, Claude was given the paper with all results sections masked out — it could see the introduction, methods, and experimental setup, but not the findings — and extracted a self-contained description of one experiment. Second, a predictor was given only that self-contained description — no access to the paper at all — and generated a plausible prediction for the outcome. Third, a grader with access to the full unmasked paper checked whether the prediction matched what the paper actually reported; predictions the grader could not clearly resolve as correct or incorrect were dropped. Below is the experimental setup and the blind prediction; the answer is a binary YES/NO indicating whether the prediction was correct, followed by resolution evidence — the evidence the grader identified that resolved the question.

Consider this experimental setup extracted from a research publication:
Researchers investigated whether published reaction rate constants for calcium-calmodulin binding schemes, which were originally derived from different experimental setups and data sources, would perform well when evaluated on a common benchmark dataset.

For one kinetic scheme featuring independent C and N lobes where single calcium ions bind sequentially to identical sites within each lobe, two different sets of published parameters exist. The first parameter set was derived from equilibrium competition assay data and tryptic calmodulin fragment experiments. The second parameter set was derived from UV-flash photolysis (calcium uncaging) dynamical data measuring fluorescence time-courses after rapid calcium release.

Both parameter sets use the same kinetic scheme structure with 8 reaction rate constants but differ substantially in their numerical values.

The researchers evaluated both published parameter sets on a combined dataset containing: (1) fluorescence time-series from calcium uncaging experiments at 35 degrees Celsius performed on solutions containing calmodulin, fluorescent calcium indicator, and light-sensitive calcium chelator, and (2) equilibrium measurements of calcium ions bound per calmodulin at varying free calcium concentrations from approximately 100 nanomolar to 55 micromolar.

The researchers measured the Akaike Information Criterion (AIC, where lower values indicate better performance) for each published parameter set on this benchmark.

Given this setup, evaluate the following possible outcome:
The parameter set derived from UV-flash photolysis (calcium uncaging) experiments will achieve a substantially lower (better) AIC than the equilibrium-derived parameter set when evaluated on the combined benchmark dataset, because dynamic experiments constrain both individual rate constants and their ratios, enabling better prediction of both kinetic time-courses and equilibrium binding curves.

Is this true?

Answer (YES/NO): YES